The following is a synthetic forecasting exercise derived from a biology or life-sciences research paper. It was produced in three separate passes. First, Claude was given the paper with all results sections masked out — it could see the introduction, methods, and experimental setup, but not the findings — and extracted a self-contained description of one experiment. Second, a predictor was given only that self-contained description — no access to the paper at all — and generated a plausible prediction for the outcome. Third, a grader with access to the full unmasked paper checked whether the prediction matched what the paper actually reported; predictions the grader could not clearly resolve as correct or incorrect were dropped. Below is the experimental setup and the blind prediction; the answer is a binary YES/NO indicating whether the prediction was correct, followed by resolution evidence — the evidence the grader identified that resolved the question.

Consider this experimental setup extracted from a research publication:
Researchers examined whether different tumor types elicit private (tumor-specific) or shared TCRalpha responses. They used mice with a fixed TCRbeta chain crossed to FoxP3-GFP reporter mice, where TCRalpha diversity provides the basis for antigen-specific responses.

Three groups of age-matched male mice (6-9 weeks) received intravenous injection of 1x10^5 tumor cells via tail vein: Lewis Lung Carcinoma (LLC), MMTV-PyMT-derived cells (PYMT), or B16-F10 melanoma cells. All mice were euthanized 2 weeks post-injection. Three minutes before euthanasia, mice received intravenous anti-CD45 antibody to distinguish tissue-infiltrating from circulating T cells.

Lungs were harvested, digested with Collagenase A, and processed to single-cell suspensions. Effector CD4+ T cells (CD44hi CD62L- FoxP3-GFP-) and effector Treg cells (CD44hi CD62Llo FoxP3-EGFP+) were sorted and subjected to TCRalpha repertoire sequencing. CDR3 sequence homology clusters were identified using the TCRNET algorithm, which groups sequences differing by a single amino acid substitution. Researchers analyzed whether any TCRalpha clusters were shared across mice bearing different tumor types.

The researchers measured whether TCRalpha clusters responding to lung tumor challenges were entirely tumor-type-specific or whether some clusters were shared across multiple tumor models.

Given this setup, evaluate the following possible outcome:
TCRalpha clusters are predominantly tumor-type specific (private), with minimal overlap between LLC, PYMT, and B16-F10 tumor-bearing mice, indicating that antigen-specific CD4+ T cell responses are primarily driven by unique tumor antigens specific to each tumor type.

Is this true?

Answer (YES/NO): NO